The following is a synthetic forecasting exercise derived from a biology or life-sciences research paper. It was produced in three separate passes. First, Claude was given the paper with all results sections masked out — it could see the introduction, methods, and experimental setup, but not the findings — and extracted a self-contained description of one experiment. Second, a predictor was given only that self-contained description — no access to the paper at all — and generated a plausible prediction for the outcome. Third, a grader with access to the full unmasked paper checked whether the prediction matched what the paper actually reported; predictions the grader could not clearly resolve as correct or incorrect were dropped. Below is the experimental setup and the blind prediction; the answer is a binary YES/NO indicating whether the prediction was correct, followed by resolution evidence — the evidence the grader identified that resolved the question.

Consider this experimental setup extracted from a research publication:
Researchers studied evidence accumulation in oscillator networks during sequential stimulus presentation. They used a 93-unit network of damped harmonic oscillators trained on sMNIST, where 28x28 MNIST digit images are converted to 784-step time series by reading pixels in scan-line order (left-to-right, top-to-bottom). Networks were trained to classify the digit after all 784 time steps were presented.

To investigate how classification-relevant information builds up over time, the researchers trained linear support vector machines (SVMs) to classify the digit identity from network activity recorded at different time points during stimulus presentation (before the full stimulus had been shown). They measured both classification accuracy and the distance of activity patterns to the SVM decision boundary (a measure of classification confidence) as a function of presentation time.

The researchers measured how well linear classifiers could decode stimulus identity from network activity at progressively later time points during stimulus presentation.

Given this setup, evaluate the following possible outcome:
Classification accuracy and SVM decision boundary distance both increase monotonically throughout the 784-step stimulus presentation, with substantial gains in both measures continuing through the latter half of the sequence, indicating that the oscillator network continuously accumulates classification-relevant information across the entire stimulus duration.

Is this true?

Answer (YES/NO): NO